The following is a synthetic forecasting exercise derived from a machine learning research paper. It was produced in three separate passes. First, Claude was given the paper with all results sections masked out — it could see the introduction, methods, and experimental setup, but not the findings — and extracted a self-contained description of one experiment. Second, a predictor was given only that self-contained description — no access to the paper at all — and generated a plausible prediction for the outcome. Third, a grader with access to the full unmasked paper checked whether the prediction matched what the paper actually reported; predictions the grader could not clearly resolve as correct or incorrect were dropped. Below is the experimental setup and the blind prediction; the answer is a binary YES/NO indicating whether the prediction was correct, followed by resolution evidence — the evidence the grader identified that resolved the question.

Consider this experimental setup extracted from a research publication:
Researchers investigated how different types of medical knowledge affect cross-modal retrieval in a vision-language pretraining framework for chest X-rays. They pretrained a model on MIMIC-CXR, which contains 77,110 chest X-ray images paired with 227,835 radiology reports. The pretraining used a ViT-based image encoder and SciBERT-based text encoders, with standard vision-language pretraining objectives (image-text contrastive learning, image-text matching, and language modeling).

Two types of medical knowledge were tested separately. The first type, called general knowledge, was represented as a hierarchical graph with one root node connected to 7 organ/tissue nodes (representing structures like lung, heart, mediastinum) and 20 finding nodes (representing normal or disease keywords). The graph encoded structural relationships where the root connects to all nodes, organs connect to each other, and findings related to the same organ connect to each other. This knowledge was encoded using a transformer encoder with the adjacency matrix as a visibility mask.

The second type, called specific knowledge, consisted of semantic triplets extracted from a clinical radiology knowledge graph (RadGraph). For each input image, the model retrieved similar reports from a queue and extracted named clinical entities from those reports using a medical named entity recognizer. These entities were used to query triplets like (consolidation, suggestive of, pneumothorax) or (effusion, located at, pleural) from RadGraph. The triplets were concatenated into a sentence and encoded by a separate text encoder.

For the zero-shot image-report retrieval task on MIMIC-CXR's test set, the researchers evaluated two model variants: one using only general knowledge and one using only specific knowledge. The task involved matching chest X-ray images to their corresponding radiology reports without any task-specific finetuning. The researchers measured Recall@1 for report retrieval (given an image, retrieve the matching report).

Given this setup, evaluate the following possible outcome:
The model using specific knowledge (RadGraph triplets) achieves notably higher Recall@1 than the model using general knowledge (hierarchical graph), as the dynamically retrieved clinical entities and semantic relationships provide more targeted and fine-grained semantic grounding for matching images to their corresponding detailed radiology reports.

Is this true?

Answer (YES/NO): NO